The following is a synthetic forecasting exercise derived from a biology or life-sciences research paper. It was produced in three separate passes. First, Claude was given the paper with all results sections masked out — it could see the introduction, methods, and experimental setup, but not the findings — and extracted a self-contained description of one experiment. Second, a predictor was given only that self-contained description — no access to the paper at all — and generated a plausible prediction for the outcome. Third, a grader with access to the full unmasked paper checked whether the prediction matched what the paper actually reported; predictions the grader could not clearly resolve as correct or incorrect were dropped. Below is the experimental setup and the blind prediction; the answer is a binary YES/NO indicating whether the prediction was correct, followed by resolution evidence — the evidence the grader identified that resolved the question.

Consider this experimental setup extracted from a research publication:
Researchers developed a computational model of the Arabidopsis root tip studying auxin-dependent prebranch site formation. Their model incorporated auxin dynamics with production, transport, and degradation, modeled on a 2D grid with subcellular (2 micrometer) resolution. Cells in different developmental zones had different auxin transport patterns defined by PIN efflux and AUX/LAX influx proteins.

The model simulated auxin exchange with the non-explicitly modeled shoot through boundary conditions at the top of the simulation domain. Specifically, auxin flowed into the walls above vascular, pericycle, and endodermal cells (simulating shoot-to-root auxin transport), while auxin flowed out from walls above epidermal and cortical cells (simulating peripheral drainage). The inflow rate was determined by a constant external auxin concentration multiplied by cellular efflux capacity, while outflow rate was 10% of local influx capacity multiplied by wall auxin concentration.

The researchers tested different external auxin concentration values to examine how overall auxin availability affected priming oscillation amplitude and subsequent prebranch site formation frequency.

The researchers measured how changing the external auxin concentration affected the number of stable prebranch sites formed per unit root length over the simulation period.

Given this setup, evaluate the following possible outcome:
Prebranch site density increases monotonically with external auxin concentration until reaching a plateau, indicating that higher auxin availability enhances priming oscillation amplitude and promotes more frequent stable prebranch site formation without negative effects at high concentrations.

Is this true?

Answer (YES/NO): NO